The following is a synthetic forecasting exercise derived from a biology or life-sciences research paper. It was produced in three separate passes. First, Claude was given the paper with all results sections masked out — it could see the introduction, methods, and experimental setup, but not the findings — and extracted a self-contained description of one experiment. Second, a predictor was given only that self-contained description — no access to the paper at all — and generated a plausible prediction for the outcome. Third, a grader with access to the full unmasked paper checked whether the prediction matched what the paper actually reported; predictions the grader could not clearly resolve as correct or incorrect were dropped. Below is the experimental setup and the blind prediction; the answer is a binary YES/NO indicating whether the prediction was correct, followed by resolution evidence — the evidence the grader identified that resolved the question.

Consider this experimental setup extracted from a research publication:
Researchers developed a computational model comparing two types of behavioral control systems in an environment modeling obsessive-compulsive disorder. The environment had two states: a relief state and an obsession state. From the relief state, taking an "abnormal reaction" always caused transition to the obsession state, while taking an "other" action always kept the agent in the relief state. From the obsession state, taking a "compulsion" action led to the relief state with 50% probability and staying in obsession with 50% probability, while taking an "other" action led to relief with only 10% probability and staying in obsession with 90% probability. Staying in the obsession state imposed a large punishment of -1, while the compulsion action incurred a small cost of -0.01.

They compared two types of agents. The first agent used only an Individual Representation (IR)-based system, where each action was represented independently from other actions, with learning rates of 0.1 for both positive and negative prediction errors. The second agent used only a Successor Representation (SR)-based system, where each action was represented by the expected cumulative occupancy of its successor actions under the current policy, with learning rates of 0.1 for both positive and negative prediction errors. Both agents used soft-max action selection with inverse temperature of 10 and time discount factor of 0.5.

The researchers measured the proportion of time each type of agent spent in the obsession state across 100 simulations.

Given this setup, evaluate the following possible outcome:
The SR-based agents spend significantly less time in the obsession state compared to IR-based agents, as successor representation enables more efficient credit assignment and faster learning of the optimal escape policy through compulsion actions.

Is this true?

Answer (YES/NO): NO